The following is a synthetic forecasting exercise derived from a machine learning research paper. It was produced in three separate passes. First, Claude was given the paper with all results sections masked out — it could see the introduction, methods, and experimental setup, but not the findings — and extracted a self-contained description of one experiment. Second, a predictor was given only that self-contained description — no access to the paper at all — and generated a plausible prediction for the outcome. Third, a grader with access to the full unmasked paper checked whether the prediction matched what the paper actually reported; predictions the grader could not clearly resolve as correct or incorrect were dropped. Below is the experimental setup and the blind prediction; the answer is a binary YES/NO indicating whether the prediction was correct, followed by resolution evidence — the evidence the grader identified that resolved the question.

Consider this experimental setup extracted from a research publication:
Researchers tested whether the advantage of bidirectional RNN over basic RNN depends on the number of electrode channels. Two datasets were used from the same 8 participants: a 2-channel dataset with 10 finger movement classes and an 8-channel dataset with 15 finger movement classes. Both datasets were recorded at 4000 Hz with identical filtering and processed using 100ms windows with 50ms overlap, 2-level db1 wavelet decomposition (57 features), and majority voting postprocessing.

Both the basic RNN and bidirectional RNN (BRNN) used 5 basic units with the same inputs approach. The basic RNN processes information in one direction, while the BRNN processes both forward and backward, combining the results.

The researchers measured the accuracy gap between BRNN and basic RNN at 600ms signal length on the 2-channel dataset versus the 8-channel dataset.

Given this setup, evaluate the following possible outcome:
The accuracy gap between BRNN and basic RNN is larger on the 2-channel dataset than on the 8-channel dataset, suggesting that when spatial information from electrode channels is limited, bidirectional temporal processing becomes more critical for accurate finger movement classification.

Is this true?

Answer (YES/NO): YES